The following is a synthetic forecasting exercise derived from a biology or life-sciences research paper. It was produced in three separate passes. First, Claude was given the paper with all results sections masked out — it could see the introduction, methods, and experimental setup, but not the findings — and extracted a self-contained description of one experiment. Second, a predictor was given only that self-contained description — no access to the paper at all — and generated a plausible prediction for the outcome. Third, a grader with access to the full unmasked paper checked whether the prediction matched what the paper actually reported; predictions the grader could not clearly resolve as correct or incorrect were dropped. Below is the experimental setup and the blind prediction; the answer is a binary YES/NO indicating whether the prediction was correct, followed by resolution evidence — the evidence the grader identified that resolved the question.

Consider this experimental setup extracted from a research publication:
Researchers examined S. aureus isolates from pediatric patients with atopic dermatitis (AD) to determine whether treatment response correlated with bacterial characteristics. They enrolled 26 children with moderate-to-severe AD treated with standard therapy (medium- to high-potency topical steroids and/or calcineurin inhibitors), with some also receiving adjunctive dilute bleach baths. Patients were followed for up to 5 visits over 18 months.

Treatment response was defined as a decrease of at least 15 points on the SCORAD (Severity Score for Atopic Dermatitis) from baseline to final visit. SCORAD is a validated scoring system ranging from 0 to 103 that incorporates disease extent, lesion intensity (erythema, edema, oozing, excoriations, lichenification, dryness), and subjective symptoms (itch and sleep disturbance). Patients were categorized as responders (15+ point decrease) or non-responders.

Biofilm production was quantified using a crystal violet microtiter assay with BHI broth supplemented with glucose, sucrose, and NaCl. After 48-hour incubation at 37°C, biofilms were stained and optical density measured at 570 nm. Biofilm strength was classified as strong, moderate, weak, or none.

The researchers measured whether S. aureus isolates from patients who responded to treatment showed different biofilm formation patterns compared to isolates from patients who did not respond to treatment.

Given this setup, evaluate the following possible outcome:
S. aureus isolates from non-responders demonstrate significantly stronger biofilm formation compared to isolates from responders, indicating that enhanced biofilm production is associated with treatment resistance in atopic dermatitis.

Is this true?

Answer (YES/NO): YES